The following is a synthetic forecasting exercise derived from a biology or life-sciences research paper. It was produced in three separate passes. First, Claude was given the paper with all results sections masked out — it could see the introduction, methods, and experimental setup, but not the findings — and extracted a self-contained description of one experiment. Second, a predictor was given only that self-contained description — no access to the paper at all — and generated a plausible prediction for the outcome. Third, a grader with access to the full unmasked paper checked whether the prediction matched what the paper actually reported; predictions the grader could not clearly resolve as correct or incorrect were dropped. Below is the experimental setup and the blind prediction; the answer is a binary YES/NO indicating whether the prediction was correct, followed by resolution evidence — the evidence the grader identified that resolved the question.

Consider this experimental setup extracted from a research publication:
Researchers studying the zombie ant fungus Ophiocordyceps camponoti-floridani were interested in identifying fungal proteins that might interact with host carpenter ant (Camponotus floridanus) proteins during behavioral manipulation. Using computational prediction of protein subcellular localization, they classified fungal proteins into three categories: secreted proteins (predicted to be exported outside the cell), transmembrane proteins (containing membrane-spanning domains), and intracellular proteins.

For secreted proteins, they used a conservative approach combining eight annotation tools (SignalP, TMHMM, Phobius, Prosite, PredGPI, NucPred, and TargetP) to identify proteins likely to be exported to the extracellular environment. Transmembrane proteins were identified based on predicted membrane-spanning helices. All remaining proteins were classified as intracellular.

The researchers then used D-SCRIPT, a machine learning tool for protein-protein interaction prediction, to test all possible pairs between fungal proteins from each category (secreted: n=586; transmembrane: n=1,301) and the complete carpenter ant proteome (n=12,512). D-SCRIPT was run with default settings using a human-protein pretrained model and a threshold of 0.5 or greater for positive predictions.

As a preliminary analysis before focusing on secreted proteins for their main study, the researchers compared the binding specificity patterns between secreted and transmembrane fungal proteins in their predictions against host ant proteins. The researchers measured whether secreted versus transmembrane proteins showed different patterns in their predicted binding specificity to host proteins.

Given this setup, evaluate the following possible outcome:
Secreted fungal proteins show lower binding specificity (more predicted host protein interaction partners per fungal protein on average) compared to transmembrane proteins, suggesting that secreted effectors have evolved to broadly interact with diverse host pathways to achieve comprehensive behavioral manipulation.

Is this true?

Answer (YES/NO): NO